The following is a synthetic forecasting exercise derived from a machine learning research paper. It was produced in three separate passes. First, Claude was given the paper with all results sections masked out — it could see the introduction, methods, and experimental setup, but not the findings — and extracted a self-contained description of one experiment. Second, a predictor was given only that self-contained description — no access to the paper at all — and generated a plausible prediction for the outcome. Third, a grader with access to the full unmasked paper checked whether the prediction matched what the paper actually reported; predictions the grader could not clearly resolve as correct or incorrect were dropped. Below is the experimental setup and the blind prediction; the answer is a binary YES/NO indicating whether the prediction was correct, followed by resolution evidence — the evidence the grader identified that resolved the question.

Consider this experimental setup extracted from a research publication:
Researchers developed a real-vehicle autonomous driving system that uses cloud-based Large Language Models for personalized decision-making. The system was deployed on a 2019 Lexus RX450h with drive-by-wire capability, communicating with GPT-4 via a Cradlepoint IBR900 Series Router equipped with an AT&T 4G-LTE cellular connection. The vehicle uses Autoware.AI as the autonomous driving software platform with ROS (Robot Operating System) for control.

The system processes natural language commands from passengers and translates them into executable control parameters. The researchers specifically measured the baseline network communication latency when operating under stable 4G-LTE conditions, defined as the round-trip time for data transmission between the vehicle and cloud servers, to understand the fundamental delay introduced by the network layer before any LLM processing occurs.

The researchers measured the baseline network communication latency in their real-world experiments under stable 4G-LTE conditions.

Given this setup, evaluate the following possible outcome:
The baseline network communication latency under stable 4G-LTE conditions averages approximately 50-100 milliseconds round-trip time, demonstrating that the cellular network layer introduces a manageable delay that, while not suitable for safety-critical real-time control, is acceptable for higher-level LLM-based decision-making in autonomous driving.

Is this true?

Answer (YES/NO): NO